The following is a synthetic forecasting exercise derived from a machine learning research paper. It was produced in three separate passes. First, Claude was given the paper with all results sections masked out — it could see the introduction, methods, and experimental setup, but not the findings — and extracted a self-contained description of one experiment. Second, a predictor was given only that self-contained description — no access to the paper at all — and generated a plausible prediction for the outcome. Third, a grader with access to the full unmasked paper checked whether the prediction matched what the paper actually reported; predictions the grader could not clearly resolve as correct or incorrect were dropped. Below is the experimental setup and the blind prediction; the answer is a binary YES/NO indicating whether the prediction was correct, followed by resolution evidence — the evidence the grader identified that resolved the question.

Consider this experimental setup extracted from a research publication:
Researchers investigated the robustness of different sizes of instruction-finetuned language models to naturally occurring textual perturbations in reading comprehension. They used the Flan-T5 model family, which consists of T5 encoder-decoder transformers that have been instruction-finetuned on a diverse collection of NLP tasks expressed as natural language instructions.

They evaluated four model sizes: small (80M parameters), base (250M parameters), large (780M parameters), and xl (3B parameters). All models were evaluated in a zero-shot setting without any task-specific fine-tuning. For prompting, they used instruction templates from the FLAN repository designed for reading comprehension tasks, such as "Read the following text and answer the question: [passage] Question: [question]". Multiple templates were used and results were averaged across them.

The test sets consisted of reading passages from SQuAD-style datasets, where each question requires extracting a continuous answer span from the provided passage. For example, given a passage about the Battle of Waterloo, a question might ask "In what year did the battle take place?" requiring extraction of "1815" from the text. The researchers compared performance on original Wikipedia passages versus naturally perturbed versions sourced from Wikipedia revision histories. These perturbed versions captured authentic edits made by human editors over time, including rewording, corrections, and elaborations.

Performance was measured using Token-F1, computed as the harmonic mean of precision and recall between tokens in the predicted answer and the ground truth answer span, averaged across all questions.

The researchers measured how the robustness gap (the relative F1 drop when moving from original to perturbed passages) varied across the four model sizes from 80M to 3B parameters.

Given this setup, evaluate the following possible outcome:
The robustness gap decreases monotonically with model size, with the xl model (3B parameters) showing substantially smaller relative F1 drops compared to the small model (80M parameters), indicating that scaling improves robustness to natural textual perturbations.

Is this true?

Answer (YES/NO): NO